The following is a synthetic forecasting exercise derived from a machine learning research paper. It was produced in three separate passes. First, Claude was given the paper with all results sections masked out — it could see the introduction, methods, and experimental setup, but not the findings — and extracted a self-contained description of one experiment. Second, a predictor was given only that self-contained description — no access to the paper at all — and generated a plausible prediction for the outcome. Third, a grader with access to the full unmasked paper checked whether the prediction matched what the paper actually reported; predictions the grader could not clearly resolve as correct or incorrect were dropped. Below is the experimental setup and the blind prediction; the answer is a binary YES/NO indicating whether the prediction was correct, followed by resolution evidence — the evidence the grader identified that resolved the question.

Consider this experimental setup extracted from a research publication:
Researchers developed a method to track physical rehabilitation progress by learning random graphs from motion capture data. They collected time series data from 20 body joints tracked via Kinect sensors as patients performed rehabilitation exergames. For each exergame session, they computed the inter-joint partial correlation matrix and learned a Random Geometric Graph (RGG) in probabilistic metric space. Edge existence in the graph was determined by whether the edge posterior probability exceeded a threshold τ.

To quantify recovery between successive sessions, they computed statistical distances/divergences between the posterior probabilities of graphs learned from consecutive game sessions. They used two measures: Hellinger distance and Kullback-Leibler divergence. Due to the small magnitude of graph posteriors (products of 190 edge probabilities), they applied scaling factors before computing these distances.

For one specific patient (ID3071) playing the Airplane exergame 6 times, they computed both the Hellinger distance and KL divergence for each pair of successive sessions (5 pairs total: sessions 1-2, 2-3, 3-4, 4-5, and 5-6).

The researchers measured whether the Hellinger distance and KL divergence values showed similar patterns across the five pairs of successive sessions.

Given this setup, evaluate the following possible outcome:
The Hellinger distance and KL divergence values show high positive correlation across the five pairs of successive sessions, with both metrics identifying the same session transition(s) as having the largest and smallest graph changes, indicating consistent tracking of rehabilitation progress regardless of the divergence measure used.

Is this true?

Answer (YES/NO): NO